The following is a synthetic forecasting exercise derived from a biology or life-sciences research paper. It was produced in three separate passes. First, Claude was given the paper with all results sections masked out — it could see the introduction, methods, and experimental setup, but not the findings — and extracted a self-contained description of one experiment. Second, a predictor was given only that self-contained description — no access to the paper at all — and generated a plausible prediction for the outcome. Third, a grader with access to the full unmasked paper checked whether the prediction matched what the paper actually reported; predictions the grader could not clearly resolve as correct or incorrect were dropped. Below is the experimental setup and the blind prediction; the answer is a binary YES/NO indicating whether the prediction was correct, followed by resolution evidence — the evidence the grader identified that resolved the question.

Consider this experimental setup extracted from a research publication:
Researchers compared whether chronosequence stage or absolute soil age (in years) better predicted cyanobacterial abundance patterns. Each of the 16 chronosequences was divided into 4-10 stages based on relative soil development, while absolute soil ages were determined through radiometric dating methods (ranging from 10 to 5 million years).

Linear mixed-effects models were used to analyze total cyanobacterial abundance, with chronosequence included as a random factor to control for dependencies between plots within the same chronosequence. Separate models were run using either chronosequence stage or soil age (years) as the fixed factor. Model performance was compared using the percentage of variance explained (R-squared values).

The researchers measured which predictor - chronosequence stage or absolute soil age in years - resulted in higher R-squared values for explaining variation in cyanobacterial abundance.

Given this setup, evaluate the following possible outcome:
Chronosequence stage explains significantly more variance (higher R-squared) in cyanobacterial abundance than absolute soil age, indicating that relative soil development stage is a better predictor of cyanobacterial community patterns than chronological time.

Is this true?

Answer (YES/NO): NO